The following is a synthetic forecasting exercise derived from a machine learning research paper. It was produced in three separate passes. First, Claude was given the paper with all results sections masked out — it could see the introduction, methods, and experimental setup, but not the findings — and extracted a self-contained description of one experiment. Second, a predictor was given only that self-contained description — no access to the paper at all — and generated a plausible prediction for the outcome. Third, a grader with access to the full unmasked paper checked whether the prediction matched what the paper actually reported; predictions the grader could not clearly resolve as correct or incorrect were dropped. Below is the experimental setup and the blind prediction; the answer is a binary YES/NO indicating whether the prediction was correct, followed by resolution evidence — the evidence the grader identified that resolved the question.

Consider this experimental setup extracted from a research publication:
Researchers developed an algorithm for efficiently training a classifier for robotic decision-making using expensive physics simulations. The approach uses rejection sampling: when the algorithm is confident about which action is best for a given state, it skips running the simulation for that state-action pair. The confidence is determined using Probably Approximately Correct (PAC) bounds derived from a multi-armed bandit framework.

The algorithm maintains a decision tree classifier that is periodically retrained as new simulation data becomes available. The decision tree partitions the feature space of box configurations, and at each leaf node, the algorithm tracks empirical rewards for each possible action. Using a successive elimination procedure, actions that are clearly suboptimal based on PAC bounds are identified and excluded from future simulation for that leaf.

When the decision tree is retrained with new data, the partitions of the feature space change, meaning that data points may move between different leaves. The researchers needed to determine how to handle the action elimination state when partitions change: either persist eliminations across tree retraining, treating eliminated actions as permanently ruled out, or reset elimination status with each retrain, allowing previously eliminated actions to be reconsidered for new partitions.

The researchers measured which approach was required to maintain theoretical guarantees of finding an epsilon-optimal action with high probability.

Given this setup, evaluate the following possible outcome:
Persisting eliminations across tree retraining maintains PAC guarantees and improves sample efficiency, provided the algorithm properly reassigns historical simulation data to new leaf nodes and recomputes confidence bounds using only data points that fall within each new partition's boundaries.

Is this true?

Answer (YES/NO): NO